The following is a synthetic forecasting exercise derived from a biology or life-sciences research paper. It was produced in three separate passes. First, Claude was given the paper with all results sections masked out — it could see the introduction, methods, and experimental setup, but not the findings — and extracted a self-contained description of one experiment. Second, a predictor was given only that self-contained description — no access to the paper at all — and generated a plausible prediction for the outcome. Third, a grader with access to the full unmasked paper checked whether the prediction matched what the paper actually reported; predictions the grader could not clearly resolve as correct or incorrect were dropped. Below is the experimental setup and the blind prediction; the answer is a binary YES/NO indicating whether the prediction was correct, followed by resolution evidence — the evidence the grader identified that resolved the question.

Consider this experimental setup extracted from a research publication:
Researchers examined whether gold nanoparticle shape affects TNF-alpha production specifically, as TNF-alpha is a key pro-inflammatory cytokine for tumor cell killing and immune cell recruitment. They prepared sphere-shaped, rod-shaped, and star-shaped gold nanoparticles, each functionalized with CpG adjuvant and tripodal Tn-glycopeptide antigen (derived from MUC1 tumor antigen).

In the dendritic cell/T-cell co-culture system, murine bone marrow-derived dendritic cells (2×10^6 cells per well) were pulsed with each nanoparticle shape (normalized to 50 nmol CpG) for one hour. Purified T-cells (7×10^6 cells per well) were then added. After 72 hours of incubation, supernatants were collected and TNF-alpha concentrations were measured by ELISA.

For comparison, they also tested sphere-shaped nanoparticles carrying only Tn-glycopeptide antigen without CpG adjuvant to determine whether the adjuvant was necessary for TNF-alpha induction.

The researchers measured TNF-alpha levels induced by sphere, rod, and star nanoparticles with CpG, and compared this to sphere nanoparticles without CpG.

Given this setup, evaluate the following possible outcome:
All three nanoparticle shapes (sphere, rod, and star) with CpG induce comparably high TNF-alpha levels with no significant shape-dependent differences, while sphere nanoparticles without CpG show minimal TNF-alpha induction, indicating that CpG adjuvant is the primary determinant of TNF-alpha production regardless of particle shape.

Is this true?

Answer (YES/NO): NO